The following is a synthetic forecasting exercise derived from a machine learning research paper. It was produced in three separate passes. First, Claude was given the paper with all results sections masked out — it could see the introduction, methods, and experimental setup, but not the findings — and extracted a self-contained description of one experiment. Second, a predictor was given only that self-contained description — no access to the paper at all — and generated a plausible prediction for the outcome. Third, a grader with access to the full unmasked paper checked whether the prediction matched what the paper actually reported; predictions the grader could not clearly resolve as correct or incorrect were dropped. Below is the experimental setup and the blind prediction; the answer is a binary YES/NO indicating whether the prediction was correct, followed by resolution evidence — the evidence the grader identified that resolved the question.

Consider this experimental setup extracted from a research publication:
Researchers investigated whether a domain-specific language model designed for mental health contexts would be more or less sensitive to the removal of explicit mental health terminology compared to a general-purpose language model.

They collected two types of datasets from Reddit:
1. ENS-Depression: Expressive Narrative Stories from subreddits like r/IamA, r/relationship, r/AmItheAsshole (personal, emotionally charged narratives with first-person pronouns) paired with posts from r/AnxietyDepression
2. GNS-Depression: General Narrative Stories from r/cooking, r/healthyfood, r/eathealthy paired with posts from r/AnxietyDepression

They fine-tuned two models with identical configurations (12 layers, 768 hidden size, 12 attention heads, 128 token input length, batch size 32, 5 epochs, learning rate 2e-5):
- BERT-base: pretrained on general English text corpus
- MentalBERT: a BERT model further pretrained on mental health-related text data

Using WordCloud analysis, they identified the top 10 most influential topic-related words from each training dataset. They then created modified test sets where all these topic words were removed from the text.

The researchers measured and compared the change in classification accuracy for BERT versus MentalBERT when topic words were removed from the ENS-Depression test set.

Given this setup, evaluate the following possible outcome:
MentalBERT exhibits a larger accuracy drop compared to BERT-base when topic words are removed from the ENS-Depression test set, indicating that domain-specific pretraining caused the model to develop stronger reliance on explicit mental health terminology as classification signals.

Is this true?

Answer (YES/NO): YES